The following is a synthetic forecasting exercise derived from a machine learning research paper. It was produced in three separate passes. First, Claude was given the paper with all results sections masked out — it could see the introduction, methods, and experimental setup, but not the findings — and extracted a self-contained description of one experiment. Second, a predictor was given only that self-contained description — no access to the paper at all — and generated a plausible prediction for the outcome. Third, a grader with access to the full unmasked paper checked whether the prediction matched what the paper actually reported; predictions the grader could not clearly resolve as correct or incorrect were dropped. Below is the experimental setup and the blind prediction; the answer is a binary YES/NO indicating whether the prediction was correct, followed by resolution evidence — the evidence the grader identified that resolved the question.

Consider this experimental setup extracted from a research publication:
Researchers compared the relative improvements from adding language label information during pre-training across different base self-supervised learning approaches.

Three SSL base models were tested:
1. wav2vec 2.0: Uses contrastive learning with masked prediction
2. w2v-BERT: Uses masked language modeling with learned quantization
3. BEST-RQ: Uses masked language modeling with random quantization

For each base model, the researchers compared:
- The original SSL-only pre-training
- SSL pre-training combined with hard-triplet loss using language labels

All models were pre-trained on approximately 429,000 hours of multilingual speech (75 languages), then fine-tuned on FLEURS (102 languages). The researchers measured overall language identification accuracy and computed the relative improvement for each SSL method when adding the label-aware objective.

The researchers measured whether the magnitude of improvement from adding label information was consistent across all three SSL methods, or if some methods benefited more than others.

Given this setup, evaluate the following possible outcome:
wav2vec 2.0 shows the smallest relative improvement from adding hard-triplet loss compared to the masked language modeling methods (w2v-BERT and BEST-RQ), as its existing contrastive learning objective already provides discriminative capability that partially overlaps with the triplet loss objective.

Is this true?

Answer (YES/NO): NO